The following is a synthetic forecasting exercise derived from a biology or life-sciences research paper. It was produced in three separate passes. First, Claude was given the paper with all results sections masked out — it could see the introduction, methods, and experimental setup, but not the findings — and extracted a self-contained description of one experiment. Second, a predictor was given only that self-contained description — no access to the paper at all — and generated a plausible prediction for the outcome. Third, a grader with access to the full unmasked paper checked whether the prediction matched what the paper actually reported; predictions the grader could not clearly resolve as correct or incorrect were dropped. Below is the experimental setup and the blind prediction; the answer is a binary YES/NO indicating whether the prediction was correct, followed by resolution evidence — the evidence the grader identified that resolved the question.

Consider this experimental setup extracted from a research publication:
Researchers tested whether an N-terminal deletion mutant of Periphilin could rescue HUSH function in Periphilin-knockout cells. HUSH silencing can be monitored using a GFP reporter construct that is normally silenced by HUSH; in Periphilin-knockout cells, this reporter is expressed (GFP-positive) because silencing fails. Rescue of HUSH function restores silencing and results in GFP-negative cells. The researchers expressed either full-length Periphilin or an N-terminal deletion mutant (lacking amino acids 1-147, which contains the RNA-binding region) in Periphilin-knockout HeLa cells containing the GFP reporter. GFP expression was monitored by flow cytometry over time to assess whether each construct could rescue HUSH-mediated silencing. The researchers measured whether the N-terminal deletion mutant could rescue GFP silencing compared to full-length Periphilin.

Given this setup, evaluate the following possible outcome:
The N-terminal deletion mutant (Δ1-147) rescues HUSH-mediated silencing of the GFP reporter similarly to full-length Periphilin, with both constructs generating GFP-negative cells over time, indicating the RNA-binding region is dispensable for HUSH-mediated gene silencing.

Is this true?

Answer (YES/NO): NO